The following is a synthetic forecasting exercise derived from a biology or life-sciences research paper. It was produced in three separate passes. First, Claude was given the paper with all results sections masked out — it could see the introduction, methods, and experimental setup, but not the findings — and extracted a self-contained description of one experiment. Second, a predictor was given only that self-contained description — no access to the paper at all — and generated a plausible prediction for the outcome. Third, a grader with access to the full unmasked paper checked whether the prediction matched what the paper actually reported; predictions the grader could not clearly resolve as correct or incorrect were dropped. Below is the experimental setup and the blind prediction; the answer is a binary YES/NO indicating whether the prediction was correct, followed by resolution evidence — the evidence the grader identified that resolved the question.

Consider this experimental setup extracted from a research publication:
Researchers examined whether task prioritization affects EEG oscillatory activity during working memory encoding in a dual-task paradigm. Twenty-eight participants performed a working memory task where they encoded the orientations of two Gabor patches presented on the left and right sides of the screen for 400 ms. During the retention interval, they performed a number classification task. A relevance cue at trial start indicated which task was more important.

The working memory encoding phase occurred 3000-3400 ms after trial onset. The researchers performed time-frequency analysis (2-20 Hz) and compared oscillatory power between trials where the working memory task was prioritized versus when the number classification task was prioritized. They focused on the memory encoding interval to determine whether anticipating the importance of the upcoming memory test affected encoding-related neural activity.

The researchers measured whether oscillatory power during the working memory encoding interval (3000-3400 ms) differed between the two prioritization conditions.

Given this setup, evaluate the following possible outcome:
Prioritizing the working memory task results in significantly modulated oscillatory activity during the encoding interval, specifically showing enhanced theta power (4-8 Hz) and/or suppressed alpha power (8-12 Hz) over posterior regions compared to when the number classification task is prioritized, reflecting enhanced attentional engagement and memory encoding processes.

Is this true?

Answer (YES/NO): NO